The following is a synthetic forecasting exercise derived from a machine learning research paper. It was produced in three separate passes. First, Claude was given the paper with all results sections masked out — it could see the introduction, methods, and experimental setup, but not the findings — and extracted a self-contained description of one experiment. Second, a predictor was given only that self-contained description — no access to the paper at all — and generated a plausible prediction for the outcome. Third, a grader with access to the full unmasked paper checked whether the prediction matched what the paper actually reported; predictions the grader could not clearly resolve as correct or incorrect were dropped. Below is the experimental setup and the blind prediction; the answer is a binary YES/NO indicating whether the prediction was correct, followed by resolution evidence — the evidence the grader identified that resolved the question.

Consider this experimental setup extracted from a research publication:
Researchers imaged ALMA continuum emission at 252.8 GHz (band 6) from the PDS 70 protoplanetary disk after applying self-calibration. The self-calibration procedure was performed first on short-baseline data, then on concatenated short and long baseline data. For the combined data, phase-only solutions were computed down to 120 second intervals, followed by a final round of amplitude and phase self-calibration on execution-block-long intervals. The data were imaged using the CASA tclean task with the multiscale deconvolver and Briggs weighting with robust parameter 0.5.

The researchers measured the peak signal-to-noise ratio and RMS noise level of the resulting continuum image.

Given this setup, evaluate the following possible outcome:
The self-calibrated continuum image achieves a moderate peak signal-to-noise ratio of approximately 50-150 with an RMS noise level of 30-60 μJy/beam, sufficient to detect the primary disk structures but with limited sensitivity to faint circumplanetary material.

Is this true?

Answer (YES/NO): NO